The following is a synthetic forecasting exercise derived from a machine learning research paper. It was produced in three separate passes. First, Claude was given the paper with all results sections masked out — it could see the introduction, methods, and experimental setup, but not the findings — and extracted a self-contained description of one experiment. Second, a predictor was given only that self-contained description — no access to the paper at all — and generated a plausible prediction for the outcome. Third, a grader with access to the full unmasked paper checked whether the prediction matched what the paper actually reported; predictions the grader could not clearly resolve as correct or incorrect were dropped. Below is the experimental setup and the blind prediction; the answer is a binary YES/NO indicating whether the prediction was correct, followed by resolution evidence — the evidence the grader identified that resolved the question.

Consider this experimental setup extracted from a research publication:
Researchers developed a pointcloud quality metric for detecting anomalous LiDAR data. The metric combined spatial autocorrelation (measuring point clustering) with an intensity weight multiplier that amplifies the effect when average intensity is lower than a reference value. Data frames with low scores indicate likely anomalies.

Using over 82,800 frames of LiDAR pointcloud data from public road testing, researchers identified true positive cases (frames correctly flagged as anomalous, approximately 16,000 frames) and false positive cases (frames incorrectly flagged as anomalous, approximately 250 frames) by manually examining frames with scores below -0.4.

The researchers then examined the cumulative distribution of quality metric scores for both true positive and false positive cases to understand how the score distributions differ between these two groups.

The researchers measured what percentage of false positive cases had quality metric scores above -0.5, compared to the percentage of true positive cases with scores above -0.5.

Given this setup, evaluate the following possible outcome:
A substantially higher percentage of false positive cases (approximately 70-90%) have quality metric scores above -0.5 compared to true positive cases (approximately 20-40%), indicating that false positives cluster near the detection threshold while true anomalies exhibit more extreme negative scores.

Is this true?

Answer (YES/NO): YES